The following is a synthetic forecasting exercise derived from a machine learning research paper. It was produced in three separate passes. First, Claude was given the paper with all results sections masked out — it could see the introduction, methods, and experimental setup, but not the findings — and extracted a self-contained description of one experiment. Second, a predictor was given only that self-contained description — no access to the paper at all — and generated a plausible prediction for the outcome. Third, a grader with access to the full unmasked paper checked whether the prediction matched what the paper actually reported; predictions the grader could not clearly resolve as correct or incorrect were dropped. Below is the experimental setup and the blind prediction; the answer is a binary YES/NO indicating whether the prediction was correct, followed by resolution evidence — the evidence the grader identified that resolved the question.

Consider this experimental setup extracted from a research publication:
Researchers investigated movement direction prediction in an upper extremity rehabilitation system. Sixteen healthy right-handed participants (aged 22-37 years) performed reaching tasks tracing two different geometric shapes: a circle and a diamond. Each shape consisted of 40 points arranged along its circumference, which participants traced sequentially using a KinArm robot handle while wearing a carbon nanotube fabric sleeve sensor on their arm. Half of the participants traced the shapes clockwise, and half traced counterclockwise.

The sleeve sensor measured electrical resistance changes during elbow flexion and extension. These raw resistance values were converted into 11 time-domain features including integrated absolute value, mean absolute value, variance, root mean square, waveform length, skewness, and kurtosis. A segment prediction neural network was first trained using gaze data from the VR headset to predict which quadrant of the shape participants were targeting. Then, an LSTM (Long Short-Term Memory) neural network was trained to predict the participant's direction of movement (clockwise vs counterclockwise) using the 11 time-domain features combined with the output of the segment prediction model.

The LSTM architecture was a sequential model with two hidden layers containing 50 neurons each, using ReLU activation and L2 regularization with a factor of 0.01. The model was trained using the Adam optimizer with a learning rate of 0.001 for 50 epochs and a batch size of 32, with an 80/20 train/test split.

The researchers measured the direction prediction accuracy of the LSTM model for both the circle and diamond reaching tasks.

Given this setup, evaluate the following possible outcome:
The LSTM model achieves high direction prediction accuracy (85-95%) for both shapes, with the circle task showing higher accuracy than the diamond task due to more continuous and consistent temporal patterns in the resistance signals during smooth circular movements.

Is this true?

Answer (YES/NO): NO